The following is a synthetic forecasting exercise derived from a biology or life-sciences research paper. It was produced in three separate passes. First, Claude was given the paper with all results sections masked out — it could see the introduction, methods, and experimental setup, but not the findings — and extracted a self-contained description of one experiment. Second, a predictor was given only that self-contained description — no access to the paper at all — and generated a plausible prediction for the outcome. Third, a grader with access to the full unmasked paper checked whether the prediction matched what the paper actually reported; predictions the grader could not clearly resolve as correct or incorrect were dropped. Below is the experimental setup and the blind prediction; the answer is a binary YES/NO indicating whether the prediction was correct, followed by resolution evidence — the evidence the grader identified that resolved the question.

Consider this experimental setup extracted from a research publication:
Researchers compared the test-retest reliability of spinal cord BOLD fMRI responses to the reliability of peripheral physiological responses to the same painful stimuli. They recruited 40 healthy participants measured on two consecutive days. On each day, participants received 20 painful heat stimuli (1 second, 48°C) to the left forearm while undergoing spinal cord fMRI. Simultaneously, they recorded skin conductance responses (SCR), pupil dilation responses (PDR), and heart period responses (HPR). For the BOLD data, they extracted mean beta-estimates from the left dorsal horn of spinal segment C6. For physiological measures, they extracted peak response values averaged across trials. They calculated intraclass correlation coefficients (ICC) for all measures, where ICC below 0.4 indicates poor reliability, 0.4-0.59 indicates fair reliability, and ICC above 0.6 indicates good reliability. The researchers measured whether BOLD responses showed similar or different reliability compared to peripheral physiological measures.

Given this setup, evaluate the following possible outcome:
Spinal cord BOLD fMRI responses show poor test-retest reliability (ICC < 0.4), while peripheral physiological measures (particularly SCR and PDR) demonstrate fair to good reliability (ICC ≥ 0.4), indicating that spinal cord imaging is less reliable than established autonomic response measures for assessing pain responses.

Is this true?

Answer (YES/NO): NO